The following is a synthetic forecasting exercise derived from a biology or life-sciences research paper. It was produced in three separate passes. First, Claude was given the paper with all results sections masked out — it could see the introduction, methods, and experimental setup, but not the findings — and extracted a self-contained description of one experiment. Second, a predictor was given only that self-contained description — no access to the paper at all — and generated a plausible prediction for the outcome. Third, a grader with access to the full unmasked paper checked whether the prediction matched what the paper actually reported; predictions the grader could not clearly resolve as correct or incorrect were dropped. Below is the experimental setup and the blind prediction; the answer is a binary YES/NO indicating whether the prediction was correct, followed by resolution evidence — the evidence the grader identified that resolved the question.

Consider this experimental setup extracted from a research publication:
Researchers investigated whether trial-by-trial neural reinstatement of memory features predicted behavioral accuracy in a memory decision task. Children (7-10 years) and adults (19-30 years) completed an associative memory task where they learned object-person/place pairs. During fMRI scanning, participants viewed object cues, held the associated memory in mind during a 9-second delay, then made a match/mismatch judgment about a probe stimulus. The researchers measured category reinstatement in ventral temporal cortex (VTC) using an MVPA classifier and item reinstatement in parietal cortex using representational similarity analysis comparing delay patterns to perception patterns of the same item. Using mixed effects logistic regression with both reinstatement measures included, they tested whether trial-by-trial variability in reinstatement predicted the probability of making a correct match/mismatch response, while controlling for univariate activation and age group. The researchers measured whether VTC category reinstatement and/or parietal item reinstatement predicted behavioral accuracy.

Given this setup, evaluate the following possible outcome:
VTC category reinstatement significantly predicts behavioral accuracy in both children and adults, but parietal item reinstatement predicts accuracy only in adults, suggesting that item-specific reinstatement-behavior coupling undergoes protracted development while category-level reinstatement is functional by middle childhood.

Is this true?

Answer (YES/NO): NO